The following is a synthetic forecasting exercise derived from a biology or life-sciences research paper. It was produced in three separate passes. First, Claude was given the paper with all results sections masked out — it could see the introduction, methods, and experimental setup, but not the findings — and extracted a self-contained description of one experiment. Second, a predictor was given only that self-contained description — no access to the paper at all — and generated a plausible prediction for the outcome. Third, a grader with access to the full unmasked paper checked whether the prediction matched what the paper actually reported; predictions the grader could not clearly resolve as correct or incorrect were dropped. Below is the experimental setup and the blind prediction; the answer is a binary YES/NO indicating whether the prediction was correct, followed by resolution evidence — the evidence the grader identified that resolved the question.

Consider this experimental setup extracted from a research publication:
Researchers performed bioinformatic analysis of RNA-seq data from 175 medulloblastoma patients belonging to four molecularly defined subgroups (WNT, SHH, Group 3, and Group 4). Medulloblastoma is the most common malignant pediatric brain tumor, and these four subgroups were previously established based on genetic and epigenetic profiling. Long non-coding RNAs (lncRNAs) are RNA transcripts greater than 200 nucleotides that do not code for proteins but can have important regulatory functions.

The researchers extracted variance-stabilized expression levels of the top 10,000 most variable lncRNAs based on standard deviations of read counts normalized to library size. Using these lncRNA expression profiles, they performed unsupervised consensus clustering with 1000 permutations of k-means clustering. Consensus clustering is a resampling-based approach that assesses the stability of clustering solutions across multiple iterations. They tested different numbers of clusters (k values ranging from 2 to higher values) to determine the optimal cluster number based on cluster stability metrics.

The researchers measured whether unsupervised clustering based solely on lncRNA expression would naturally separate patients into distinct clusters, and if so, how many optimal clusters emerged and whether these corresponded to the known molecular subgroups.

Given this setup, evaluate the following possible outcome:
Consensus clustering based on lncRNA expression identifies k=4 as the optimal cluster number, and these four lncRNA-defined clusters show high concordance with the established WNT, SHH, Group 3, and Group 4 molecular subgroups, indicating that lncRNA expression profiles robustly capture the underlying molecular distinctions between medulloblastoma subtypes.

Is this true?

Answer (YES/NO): YES